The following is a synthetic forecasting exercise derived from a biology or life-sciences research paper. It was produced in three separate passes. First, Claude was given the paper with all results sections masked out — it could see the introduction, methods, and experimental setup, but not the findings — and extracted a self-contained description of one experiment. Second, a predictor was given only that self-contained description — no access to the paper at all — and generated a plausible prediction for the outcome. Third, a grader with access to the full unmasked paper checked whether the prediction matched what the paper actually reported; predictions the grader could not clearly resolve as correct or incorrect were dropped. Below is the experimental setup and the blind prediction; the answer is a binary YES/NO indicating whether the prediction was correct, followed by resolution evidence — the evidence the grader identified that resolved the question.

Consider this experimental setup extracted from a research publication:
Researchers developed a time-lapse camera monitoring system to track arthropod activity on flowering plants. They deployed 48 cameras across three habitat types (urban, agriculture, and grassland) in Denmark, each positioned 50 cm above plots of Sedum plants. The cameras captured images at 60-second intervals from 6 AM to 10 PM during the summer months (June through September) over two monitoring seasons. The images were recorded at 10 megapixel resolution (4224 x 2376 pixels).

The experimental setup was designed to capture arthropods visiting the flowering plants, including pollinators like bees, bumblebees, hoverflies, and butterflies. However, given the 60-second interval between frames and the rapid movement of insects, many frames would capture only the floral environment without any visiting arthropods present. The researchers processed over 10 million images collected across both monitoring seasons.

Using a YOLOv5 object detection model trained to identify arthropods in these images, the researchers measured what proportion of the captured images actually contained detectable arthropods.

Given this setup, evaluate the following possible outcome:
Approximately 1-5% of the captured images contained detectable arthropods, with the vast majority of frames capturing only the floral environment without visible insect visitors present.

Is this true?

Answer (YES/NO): NO